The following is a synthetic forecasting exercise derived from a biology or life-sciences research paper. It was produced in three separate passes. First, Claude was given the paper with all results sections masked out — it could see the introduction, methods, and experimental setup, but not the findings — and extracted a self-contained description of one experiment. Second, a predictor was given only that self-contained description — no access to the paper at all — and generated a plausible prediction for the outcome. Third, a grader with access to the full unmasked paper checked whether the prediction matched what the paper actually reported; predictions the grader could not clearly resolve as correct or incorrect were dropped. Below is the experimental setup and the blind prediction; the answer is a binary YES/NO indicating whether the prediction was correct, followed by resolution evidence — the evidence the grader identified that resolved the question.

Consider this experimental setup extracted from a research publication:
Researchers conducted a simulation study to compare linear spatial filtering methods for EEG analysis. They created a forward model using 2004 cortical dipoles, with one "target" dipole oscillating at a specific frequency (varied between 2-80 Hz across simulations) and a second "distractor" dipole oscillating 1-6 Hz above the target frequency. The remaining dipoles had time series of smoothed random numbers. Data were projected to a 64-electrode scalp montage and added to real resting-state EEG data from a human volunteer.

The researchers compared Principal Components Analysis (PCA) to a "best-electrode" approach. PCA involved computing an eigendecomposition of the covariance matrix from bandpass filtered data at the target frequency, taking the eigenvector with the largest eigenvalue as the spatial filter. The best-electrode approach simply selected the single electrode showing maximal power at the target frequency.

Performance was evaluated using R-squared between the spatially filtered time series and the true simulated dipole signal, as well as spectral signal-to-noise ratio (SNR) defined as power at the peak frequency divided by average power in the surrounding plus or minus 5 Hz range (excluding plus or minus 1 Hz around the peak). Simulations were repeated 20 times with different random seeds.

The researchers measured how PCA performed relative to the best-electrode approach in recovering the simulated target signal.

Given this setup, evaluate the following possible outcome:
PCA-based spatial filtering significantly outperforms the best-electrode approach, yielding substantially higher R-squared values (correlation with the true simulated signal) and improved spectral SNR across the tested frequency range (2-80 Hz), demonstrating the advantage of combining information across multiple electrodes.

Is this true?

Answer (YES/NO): NO